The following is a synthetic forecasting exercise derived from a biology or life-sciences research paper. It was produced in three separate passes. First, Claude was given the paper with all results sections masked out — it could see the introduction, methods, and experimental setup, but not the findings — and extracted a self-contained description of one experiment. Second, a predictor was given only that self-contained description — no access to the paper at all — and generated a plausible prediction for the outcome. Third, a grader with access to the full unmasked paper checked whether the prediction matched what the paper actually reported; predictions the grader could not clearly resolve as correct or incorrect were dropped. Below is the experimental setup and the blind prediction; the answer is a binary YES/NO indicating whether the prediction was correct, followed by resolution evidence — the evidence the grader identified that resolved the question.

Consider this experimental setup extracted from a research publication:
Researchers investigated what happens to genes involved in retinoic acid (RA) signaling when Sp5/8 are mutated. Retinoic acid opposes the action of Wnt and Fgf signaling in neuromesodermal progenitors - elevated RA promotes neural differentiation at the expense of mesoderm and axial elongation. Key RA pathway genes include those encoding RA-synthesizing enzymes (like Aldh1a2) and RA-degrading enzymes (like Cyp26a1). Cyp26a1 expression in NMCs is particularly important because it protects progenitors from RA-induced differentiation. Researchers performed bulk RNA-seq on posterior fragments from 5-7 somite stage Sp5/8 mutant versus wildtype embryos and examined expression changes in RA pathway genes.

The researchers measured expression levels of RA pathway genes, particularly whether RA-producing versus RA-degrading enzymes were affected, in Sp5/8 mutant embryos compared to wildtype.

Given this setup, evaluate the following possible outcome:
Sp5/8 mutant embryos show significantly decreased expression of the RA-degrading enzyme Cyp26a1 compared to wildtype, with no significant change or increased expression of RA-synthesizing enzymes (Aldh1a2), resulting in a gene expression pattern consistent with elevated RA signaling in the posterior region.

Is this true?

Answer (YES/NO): YES